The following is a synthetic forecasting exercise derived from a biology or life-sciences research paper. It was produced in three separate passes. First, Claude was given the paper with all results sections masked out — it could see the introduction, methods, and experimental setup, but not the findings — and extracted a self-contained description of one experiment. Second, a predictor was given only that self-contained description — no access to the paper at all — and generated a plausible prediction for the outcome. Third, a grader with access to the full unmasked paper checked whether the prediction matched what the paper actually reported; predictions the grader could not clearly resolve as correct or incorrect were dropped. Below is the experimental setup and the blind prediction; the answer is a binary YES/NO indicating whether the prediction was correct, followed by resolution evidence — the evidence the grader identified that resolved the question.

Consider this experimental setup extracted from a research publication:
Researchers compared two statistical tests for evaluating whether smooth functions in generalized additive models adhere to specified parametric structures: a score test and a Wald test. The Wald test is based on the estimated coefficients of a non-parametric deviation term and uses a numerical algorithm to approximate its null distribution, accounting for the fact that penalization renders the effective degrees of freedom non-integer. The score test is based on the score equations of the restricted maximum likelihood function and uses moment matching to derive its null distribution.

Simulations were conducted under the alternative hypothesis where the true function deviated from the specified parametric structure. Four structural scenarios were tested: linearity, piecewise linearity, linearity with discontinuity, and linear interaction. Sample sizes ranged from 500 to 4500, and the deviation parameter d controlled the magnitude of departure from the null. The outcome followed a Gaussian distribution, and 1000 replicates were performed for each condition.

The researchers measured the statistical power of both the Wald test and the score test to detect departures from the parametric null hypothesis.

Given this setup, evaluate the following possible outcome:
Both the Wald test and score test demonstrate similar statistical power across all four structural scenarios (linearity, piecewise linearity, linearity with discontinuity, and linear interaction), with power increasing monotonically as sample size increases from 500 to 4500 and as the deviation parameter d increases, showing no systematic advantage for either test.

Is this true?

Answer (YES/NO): NO